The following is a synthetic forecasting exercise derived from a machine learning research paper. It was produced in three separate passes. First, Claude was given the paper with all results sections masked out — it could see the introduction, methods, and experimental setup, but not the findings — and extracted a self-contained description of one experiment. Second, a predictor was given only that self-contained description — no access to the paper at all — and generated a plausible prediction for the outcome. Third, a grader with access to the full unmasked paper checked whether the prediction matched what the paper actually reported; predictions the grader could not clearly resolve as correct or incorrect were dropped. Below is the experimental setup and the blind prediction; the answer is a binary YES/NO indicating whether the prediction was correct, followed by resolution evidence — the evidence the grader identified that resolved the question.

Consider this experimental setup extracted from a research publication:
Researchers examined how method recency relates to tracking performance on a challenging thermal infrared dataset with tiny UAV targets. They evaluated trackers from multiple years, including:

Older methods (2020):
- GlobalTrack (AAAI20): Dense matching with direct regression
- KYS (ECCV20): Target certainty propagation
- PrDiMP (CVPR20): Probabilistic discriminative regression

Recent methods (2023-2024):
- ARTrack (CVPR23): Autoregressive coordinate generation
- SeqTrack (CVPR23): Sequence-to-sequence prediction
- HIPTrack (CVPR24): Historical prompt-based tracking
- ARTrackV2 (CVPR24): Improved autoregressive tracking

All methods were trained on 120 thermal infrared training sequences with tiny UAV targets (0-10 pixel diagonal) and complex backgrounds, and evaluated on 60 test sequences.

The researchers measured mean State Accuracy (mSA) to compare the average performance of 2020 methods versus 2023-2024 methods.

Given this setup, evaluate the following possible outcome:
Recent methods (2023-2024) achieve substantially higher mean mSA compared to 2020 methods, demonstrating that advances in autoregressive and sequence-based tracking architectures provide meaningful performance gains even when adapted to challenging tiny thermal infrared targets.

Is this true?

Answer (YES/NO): NO